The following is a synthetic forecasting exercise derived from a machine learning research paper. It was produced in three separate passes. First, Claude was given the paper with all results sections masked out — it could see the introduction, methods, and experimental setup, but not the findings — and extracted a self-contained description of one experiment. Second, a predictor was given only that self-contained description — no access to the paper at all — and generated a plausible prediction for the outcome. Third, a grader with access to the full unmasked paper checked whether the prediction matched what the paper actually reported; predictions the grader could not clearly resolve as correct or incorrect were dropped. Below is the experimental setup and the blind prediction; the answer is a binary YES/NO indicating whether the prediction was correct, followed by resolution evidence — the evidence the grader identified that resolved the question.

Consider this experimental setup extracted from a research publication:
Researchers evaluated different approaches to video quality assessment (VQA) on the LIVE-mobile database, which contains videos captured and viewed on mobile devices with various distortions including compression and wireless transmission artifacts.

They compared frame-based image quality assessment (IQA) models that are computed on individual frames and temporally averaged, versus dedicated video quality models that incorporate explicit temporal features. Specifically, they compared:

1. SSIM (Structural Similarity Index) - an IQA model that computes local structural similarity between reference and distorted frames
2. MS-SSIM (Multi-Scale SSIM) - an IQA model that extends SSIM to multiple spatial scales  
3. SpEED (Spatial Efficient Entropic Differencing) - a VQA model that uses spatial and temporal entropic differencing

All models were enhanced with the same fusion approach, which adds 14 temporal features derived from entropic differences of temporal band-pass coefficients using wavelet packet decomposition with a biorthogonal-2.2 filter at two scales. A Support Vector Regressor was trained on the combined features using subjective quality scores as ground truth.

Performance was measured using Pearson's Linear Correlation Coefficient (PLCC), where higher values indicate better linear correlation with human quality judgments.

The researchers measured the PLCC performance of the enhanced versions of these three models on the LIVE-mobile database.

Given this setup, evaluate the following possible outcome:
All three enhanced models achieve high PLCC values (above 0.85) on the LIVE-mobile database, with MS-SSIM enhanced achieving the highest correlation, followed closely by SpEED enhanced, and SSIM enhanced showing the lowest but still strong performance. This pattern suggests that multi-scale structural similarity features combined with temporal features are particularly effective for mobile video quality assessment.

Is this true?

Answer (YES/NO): NO